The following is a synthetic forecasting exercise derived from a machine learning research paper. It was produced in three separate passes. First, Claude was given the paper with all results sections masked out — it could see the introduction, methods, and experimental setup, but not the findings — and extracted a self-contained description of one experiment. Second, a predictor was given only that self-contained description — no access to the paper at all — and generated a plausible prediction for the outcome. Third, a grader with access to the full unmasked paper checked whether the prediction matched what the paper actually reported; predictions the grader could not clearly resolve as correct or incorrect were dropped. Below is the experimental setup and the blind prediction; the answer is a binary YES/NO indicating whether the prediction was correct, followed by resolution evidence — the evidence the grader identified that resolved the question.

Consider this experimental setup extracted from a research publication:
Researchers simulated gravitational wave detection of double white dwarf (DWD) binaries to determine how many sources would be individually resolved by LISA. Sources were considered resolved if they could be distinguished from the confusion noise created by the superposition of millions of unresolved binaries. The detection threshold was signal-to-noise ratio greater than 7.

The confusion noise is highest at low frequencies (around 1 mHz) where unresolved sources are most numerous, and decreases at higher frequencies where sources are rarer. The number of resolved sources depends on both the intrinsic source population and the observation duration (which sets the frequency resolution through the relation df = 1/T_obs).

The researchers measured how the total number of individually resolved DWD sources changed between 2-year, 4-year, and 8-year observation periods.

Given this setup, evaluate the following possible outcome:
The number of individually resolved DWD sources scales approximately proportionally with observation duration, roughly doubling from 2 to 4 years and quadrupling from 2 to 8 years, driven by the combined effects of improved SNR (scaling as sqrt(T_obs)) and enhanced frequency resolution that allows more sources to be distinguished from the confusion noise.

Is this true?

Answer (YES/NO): NO